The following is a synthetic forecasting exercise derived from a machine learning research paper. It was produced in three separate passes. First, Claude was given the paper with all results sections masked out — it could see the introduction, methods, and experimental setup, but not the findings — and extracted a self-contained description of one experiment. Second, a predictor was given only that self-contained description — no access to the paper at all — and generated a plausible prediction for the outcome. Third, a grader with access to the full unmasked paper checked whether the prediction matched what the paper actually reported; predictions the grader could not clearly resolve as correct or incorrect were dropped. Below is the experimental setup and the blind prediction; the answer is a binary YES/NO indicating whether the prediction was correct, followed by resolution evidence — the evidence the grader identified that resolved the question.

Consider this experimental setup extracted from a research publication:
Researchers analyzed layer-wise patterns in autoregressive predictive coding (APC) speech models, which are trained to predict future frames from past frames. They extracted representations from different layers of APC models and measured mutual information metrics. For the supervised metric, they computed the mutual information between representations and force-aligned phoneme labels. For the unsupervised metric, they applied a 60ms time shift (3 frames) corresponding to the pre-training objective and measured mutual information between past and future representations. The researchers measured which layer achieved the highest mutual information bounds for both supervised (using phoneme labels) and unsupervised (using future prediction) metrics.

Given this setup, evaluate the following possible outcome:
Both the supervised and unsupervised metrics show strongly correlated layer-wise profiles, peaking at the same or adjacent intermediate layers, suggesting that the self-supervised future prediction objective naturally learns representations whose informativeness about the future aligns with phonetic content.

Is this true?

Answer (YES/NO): YES